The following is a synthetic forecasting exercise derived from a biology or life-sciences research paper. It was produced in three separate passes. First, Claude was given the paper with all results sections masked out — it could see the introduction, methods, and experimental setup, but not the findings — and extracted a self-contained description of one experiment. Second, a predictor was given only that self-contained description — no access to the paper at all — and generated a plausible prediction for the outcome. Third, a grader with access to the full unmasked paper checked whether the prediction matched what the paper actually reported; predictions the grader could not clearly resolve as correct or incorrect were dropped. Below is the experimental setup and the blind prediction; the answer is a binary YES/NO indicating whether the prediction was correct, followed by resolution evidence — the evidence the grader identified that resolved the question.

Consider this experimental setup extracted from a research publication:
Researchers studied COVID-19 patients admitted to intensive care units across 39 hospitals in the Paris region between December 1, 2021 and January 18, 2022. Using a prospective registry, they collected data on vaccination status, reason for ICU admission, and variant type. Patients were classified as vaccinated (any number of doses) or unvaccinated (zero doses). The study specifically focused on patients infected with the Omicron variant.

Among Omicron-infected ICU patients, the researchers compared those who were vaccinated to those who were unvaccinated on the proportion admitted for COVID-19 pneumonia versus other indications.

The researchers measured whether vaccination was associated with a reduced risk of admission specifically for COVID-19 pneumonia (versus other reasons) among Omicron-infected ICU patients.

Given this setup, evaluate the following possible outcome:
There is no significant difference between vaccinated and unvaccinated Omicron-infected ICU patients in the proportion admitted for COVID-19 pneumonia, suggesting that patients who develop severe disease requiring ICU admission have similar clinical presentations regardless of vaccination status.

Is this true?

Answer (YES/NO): NO